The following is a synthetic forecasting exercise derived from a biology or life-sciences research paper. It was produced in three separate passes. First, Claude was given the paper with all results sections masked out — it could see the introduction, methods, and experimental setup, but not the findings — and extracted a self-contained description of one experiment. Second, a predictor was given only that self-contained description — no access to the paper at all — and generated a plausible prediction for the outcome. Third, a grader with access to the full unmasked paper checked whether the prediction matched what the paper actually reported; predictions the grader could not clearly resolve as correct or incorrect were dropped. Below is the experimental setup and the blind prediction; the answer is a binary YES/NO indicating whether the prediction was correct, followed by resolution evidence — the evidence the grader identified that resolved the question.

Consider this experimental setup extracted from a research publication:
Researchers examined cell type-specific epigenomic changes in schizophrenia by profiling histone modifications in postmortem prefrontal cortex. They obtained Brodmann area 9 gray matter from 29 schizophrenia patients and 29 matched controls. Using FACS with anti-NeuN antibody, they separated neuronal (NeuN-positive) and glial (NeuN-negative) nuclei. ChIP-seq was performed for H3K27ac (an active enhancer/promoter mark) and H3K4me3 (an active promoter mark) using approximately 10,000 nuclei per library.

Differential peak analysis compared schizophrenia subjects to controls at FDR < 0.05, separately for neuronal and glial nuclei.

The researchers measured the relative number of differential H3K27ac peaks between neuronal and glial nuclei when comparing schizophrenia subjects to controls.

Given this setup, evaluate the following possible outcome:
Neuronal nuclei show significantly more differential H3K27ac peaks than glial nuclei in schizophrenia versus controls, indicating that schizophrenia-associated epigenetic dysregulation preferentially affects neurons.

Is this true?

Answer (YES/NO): YES